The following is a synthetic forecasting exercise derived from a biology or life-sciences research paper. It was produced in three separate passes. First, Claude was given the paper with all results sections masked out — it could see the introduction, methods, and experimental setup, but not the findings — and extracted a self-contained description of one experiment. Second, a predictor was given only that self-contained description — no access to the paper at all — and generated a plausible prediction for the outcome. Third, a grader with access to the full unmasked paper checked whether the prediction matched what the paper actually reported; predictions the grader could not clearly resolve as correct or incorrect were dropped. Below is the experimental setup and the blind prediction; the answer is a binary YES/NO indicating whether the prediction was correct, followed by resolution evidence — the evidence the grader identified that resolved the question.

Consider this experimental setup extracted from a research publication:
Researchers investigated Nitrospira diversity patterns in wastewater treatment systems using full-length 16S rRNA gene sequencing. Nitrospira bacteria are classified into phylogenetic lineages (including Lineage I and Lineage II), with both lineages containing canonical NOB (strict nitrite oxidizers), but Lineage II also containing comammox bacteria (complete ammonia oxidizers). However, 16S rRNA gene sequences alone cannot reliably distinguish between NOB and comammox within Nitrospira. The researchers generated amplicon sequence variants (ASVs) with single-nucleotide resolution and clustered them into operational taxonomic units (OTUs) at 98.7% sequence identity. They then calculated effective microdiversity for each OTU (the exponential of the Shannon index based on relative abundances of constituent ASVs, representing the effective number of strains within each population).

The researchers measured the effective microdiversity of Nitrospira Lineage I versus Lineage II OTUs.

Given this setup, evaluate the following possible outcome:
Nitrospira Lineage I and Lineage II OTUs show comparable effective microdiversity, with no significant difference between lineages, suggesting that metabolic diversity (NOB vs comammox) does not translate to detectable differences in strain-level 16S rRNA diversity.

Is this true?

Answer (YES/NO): NO